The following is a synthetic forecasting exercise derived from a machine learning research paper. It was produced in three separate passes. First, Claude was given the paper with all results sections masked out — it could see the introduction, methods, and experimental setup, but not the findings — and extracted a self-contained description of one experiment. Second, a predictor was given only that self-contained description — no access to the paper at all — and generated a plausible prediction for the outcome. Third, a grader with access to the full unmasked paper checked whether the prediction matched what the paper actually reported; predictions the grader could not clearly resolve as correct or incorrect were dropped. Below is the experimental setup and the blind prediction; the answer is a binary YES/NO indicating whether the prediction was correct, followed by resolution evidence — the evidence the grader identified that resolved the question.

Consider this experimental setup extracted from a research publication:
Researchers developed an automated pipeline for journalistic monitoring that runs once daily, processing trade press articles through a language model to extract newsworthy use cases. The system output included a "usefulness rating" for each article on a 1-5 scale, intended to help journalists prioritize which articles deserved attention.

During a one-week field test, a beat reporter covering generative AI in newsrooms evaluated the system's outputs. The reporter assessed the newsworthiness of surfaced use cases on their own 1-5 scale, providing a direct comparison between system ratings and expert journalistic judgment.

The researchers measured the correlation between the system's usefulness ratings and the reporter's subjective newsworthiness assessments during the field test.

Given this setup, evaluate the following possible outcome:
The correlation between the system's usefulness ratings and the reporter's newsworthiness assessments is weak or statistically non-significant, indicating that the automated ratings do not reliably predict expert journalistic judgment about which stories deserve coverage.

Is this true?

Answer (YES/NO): YES